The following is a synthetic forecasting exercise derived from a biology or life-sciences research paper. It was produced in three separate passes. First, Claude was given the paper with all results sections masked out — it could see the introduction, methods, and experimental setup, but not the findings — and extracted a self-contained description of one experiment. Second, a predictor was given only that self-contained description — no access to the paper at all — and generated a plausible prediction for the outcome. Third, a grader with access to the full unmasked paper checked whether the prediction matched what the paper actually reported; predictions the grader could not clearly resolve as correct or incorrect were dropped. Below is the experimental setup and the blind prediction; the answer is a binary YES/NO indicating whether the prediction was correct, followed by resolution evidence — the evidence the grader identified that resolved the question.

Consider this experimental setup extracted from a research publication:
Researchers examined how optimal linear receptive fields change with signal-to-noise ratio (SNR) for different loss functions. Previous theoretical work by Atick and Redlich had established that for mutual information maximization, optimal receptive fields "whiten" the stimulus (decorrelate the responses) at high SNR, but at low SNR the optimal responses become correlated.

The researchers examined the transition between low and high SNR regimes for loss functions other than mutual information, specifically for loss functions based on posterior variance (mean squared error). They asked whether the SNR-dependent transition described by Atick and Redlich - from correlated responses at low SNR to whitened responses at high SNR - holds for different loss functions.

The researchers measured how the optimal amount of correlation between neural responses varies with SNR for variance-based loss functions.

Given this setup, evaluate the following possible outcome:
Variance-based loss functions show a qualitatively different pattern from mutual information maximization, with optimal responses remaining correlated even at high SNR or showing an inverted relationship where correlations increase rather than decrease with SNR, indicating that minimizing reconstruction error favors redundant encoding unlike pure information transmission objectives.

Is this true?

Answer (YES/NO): YES